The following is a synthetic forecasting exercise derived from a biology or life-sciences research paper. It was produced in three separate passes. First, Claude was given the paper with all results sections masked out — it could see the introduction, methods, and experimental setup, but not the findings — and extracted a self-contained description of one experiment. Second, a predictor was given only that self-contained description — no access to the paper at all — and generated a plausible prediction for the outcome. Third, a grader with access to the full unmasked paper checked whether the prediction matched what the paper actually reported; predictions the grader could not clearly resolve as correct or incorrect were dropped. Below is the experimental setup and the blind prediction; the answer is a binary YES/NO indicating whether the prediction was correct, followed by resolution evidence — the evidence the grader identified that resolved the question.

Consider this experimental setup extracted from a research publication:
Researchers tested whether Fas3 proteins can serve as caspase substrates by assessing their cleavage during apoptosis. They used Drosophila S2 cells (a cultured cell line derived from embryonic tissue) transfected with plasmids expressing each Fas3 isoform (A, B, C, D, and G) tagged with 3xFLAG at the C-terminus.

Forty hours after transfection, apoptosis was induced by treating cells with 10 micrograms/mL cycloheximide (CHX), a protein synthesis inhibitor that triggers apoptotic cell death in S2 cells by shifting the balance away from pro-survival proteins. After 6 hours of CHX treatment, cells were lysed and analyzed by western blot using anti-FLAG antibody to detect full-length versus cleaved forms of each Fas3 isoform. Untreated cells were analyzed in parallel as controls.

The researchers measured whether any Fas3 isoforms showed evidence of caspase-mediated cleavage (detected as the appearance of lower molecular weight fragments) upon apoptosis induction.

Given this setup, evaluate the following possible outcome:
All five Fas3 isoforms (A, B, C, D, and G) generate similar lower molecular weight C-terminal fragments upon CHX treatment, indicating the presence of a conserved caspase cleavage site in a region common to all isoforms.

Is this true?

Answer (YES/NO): NO